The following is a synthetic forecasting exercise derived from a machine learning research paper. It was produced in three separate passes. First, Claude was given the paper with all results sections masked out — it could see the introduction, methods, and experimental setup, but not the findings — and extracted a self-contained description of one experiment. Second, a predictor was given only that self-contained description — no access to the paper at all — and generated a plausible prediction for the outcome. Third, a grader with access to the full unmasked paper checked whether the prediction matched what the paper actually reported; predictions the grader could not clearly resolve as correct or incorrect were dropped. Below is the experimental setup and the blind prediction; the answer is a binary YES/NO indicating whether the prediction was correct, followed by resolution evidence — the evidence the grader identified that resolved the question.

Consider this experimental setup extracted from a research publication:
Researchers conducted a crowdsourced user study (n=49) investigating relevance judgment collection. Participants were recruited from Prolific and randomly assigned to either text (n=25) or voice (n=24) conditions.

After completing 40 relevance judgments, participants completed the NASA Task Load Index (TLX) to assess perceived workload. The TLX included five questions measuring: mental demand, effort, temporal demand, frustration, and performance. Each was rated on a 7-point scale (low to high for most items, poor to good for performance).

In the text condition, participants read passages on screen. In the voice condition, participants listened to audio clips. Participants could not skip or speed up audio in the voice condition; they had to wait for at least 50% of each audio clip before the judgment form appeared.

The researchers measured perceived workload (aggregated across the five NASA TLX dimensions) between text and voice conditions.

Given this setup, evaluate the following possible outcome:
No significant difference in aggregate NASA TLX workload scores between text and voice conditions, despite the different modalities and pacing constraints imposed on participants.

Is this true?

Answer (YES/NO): NO